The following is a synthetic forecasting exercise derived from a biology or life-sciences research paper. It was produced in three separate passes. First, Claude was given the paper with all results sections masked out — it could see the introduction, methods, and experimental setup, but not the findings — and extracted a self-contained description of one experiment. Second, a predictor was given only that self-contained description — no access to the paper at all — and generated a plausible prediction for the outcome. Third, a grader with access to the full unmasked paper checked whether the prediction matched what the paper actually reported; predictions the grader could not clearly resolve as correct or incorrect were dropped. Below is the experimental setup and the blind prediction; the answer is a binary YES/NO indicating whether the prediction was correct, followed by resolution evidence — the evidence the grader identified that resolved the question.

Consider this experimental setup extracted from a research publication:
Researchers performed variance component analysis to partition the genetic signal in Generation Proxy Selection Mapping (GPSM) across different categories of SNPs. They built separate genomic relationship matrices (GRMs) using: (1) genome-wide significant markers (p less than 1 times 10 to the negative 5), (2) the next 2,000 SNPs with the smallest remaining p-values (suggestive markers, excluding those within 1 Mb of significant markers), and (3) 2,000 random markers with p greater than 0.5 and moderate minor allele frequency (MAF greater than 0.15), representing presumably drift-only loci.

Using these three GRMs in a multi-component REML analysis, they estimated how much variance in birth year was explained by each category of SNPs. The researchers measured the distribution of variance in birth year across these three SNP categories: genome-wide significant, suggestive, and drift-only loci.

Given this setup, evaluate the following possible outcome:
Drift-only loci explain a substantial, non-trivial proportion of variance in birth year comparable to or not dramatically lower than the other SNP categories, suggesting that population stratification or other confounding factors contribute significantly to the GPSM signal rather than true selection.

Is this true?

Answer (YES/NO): NO